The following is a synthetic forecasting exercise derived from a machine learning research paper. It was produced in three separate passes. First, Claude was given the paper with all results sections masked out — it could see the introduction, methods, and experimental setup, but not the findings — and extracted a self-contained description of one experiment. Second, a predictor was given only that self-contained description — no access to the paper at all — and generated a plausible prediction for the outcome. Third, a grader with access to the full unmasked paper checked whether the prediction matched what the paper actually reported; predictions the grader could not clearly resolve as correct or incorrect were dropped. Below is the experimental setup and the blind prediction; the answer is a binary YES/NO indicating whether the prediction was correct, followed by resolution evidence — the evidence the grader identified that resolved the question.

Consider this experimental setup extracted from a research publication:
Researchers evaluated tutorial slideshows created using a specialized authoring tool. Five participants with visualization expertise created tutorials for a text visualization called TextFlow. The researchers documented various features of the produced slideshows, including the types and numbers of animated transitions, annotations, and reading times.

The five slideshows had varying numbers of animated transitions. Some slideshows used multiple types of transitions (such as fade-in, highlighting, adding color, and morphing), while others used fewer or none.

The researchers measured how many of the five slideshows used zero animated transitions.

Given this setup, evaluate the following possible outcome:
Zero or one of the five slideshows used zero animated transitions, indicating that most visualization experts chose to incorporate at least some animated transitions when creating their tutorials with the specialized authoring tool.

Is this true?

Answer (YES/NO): YES